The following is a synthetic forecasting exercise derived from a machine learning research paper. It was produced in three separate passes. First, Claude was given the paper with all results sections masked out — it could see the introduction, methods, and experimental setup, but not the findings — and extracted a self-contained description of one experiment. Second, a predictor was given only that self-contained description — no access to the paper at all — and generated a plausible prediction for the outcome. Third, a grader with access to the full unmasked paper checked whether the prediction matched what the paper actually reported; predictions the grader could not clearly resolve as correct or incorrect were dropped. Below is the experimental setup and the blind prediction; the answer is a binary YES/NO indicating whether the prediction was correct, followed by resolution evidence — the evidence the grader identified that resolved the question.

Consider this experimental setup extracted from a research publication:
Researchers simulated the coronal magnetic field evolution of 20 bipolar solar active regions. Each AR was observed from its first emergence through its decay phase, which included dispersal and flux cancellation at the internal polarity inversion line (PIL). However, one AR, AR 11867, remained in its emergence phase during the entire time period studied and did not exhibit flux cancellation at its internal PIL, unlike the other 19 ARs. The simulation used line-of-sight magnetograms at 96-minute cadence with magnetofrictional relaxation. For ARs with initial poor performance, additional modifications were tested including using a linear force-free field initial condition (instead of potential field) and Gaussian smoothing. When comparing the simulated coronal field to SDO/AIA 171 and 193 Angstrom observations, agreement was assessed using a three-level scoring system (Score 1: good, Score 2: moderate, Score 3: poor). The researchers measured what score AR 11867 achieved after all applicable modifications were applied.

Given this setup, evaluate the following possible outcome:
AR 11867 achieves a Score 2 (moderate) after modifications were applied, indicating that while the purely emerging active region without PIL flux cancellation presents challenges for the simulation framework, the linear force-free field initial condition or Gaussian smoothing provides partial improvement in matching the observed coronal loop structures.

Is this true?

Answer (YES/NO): NO